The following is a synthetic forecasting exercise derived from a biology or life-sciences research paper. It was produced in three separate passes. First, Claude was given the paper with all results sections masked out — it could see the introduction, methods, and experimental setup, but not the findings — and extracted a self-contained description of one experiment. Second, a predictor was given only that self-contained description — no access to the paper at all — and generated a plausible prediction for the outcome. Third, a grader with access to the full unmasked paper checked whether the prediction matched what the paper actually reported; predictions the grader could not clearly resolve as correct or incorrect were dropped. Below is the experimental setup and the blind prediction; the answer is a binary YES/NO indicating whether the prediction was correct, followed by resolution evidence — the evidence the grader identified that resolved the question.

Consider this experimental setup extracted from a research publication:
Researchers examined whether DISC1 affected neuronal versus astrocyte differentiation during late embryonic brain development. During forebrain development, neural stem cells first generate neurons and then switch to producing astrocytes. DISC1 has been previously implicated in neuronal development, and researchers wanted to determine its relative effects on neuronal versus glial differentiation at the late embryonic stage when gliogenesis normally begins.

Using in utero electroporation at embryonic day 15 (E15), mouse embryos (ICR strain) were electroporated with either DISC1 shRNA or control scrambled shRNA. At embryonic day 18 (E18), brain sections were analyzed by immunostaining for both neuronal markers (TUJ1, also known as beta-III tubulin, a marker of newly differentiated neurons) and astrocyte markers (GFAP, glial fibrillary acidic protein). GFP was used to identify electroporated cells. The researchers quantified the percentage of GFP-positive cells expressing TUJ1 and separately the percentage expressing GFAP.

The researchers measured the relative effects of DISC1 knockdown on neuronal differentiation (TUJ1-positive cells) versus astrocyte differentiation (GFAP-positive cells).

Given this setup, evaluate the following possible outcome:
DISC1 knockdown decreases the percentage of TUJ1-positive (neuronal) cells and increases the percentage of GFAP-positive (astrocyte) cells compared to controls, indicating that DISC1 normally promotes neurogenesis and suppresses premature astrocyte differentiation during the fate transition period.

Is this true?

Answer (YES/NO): NO